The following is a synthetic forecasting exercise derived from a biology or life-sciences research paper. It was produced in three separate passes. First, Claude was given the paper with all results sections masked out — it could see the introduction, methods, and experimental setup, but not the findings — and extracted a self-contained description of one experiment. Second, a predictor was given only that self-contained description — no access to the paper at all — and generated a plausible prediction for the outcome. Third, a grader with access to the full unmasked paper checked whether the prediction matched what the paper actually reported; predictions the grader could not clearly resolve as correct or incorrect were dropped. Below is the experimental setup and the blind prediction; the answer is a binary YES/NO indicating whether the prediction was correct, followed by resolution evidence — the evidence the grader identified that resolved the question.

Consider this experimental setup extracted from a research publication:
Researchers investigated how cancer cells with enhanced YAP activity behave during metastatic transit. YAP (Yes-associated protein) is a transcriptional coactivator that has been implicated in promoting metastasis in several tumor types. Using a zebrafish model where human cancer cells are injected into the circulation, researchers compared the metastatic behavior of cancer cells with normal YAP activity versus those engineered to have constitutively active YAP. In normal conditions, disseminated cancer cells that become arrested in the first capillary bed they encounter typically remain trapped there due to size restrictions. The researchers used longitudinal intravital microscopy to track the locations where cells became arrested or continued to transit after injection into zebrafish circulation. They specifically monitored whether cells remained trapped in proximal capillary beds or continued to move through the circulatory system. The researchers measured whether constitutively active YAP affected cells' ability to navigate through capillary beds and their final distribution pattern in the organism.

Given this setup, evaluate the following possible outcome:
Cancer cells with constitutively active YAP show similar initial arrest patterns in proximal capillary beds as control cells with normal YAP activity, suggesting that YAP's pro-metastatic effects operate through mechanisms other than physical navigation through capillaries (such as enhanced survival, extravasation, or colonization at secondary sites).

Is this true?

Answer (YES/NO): NO